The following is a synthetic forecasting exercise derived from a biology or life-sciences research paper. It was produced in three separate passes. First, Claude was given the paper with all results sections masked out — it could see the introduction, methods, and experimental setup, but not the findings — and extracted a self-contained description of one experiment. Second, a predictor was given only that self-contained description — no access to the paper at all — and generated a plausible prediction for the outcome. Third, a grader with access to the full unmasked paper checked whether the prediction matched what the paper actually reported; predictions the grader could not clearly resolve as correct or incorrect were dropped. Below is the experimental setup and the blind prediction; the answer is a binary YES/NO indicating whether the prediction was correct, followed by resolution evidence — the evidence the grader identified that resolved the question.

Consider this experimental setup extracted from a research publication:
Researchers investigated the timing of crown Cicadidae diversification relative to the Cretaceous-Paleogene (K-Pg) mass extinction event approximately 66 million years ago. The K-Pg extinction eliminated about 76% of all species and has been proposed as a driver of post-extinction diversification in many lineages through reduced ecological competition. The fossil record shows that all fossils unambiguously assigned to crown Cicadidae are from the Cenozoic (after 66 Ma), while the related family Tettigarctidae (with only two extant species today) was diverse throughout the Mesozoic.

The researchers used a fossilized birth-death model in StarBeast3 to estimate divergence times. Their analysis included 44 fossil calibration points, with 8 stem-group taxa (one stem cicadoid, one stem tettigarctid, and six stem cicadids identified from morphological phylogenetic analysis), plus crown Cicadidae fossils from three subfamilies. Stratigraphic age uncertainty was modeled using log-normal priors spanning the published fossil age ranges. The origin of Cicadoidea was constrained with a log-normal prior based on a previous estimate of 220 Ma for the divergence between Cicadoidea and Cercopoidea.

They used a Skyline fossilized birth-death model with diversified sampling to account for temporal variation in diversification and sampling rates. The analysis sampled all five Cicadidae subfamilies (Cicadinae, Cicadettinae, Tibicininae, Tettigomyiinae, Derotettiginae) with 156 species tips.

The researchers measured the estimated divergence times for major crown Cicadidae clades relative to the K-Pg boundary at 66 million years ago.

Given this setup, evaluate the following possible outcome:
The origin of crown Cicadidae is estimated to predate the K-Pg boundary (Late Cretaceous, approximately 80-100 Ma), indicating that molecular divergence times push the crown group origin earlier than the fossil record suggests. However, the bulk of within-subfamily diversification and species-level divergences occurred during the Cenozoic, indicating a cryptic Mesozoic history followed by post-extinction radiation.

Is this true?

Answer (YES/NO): NO